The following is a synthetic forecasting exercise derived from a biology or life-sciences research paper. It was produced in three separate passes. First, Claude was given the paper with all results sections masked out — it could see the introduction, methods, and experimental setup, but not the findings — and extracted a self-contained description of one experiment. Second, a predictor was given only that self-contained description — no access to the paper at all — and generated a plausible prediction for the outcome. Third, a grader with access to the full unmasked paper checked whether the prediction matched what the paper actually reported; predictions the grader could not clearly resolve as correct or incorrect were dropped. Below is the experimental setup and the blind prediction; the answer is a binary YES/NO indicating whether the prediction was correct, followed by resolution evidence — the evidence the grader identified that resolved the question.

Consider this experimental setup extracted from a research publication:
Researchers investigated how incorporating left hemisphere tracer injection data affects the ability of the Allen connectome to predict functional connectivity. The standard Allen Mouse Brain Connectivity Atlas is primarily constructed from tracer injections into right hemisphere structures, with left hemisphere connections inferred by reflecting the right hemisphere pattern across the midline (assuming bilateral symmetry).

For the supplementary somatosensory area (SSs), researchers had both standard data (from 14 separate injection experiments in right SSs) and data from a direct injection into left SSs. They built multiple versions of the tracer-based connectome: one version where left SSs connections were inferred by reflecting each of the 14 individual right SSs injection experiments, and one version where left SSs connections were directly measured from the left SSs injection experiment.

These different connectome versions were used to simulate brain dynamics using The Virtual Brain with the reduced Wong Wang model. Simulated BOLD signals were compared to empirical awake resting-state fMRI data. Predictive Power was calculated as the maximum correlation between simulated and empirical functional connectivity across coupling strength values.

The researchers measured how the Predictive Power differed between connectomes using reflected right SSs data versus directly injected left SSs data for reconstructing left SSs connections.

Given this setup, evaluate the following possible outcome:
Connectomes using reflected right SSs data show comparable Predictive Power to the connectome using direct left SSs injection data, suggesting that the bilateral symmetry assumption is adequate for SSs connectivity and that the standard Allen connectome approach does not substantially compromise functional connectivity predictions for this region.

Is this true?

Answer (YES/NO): NO